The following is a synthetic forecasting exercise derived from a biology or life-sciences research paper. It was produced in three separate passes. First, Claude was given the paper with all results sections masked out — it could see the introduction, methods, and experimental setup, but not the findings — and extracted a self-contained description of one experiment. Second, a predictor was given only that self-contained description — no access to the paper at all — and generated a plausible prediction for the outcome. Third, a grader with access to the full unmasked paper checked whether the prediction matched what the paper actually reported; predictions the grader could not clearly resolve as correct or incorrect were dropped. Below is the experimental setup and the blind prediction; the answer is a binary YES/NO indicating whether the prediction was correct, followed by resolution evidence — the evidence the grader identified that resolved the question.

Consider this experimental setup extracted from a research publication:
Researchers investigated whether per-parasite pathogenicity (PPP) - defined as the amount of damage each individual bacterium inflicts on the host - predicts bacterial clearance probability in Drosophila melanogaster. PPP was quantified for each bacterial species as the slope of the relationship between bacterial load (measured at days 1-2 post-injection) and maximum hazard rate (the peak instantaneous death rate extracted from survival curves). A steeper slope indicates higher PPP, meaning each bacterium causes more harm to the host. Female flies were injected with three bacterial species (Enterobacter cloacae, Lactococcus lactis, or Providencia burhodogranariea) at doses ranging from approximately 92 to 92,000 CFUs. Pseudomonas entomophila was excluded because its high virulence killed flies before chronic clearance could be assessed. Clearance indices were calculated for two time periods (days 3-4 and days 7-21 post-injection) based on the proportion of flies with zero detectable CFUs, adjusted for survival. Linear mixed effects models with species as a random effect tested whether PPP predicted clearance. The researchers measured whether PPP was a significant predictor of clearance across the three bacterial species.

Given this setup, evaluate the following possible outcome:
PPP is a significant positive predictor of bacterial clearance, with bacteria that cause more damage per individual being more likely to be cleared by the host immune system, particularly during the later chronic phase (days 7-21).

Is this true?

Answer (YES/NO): NO